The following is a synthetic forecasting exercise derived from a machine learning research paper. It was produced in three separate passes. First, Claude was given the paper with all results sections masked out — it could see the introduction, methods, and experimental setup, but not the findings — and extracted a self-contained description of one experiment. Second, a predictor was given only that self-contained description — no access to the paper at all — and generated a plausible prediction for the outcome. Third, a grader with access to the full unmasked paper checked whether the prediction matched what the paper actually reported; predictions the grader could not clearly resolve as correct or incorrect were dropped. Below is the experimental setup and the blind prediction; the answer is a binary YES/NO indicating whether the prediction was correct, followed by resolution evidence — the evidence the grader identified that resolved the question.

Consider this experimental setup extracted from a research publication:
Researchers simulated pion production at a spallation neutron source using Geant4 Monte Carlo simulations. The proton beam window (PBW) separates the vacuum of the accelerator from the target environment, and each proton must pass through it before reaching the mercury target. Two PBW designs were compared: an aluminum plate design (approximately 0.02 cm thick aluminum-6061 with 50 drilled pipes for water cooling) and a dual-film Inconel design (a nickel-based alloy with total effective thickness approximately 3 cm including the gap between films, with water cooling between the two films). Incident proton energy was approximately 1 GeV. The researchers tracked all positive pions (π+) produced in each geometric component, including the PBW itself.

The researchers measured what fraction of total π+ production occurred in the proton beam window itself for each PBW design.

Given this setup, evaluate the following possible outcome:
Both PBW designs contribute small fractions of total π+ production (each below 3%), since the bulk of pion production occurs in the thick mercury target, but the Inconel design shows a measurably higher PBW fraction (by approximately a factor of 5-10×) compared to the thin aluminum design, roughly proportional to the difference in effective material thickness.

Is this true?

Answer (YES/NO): NO